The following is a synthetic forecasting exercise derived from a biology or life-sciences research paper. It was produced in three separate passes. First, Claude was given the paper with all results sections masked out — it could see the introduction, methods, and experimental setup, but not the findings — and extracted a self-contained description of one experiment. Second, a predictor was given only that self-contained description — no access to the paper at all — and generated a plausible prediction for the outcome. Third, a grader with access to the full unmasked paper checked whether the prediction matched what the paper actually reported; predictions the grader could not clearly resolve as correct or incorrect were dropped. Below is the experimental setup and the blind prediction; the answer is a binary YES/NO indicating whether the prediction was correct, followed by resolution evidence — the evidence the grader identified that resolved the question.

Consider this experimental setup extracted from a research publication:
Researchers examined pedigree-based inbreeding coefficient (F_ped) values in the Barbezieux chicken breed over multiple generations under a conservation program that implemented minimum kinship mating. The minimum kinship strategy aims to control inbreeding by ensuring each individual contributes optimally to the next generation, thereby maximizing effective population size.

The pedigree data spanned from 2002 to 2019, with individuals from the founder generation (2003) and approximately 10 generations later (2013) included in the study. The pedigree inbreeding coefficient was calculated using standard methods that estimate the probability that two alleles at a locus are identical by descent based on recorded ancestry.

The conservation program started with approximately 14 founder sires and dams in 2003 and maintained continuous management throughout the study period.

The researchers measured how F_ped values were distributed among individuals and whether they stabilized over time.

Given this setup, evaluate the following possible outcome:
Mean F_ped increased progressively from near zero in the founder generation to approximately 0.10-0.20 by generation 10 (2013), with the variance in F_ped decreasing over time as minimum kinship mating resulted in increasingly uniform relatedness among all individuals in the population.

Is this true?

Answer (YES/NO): NO